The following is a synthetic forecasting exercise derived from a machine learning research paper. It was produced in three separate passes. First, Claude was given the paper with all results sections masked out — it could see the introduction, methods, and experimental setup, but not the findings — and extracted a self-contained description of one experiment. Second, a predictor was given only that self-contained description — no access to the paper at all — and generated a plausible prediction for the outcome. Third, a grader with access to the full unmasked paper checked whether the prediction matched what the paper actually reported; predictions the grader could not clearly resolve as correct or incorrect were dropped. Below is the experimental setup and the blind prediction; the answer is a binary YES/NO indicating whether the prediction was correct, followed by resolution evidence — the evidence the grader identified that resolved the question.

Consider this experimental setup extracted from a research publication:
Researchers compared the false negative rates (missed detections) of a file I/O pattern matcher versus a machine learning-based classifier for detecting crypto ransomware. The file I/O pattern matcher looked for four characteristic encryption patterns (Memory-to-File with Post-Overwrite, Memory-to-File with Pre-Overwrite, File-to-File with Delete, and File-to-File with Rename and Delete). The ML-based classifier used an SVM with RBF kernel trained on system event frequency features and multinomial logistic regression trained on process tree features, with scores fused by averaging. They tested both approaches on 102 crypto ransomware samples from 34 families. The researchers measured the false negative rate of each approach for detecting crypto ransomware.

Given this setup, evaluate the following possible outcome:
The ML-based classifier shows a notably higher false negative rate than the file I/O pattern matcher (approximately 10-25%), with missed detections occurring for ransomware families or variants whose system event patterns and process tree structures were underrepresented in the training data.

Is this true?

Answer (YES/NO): NO